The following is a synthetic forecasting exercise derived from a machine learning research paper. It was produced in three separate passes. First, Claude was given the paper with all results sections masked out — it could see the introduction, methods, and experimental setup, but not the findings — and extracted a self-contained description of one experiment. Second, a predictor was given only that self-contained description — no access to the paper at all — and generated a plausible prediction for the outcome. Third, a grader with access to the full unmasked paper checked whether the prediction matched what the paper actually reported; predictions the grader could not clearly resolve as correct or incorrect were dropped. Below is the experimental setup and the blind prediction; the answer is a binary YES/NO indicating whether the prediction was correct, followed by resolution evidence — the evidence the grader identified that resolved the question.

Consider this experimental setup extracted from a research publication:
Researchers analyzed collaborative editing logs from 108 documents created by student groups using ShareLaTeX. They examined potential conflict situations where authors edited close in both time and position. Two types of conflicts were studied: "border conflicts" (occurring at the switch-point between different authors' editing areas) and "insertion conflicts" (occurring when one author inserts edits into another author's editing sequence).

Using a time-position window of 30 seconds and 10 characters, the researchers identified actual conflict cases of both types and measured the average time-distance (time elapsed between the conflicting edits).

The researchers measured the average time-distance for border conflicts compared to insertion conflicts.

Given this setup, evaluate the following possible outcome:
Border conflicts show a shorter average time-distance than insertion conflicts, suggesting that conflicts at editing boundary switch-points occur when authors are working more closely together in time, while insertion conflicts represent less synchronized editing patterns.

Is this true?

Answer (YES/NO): NO